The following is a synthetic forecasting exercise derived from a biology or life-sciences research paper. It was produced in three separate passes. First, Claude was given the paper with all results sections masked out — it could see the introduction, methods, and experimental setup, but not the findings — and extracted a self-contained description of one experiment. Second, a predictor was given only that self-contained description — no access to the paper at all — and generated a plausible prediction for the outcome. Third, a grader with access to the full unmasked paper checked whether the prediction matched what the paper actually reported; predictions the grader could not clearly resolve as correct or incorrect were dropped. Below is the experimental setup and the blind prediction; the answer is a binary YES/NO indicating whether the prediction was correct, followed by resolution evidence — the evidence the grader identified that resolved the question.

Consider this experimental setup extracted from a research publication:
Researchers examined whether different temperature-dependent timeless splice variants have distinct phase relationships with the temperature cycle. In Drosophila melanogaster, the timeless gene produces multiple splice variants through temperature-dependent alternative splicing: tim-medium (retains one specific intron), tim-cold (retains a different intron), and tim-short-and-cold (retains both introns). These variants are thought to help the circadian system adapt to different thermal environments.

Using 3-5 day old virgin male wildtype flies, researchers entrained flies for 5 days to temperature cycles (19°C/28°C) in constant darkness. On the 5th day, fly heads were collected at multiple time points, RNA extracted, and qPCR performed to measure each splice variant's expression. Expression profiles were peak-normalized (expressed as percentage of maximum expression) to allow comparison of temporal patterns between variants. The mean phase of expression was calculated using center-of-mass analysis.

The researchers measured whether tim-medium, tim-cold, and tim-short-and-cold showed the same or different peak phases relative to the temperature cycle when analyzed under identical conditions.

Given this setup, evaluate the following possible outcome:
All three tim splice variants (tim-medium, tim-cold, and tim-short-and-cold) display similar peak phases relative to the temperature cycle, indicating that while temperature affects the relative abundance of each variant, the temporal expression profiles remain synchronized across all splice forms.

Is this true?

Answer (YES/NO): NO